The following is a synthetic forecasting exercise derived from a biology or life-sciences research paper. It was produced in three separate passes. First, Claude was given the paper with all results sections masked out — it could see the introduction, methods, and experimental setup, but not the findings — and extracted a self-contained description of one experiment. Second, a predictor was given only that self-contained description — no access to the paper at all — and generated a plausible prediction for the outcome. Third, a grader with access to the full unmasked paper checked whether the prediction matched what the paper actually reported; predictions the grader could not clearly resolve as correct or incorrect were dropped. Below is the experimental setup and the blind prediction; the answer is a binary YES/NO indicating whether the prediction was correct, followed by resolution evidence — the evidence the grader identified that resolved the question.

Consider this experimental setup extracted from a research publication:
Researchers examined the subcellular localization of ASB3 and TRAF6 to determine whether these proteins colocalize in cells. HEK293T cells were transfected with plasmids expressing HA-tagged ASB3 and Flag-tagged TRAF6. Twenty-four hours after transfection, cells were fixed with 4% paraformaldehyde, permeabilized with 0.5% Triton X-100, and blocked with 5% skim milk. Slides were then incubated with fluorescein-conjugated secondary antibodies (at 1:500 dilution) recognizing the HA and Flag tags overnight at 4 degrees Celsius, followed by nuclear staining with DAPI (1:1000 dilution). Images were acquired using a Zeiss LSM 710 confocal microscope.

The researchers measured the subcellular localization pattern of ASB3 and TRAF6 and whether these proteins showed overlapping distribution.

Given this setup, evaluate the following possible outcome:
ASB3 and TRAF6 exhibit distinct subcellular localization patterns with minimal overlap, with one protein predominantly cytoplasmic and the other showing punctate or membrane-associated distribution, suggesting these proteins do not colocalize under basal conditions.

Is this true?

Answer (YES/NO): NO